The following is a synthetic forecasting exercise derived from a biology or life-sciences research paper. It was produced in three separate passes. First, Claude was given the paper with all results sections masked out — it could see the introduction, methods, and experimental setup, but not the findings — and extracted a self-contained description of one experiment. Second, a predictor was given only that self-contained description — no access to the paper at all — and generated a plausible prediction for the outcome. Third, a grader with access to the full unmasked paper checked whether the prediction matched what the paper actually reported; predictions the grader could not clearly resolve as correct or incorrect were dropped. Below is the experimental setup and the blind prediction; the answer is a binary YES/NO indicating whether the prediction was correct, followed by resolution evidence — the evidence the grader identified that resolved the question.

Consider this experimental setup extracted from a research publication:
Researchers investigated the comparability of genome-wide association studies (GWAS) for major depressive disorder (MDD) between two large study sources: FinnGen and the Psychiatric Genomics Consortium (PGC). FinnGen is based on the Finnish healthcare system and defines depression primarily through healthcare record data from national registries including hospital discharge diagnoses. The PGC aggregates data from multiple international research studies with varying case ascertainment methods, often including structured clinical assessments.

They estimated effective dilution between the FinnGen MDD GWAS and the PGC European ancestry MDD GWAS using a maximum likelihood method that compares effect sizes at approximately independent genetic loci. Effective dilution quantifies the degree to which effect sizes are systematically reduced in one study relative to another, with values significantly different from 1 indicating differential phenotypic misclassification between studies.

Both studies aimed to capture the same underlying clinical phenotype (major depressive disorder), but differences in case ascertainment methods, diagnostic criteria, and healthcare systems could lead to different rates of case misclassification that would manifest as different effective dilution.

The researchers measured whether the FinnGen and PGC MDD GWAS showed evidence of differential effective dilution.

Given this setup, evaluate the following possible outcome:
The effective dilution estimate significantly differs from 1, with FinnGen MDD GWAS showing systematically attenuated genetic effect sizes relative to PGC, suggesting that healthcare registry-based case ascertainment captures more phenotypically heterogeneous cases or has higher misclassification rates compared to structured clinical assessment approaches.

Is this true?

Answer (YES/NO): NO